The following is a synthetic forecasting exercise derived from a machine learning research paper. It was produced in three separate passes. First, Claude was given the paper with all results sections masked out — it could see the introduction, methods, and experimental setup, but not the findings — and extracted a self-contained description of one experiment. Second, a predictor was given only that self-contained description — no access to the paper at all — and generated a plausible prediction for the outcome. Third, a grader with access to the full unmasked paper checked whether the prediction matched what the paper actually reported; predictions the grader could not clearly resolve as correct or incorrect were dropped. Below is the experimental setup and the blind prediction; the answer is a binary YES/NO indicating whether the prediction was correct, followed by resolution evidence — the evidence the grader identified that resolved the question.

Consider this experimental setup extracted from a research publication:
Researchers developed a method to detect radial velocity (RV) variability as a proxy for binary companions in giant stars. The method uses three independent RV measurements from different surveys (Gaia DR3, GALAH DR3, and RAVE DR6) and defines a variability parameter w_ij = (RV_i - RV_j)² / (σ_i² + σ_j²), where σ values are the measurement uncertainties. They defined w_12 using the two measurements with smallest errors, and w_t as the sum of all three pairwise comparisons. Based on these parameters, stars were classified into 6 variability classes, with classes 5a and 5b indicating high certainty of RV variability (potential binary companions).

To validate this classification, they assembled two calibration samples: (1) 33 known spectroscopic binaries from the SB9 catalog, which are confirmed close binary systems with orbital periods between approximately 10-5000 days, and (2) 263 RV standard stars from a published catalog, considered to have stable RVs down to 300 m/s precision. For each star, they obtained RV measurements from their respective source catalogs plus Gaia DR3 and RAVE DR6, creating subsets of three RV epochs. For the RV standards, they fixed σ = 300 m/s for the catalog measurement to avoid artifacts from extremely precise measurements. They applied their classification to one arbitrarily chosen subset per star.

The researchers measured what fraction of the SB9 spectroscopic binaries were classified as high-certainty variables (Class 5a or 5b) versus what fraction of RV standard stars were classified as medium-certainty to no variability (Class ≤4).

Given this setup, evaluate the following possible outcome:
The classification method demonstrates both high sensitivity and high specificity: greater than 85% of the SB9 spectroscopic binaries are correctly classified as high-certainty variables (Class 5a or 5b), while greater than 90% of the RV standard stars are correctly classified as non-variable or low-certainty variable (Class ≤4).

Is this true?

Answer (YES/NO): NO